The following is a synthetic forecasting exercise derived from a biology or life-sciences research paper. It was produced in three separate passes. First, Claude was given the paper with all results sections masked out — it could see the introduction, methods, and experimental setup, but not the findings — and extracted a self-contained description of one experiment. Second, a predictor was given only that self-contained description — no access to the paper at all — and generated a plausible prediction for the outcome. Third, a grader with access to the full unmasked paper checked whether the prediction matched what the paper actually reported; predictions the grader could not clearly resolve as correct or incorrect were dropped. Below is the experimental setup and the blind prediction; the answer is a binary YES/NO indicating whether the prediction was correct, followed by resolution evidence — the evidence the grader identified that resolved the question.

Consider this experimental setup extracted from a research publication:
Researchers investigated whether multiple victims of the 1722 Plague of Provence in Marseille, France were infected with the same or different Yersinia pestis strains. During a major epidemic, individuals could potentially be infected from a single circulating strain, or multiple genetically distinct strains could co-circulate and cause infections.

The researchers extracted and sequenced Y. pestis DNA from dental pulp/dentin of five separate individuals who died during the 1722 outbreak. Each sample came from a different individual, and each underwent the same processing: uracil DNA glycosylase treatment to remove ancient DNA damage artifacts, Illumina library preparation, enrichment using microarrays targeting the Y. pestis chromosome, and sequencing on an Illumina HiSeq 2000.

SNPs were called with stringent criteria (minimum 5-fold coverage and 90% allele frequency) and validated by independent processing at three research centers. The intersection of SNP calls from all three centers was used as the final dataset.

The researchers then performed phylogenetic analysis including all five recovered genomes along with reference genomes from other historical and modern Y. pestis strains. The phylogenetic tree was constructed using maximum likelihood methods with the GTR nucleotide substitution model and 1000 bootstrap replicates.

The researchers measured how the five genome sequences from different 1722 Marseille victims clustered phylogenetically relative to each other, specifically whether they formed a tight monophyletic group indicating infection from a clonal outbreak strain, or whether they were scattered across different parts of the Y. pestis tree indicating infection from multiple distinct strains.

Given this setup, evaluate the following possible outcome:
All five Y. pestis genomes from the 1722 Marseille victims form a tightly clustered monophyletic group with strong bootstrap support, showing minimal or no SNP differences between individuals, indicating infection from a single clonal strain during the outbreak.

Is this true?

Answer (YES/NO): YES